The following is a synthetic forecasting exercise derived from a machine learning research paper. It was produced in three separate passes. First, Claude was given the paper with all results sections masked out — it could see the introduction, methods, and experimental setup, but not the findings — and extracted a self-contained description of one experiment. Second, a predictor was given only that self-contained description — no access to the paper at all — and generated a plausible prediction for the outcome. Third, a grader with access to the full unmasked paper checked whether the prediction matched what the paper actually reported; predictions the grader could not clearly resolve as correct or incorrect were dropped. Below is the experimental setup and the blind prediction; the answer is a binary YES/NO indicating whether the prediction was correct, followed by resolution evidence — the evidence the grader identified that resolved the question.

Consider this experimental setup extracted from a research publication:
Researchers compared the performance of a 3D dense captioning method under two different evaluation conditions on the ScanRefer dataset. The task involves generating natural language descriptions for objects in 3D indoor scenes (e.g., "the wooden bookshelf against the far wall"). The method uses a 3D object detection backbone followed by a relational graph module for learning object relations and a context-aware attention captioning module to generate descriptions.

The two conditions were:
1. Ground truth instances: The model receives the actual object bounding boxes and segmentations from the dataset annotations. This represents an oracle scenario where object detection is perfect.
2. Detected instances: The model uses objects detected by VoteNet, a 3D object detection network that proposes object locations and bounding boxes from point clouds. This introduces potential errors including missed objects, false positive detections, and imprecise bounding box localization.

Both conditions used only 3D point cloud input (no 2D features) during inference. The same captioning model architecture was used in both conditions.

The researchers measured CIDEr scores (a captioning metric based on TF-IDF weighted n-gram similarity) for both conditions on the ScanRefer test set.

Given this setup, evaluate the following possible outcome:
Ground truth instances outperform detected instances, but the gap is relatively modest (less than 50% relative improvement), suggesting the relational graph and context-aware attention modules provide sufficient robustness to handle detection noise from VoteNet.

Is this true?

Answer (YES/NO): NO